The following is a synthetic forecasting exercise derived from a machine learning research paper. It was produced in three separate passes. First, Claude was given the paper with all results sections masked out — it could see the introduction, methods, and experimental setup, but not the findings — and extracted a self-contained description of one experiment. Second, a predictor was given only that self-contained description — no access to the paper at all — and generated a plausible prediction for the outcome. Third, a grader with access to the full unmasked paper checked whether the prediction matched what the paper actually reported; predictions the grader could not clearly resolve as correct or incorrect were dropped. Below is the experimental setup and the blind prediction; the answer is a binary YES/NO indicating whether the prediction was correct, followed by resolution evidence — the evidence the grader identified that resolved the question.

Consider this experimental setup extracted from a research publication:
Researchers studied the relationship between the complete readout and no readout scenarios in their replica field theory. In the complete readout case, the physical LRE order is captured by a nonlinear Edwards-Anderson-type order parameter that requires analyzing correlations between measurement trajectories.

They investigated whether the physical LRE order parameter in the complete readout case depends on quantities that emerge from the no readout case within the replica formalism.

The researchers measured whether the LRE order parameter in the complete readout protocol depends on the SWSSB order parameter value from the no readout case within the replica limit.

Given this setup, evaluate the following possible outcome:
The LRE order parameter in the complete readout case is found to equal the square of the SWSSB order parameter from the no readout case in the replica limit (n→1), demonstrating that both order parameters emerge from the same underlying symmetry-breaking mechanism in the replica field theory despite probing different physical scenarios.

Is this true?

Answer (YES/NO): NO